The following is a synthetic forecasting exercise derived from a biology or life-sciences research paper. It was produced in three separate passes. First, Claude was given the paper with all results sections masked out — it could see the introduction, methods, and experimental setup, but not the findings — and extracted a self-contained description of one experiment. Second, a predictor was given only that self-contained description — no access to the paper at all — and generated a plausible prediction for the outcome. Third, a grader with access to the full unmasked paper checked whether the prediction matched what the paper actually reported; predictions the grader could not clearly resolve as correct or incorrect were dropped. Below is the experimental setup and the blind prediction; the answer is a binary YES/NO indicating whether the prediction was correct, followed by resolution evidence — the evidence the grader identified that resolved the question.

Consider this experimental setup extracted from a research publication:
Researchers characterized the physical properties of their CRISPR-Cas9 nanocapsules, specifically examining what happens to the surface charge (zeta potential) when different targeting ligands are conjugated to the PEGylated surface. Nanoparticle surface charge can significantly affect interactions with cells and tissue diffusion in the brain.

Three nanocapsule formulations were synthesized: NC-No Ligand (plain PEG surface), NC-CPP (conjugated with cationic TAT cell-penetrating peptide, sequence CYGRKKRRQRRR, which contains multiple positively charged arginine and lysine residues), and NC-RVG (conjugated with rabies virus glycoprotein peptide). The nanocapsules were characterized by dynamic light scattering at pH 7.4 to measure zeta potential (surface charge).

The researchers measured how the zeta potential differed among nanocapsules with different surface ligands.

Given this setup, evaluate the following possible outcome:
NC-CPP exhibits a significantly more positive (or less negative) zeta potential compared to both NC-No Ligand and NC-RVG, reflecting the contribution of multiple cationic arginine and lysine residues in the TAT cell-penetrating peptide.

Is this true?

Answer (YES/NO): NO